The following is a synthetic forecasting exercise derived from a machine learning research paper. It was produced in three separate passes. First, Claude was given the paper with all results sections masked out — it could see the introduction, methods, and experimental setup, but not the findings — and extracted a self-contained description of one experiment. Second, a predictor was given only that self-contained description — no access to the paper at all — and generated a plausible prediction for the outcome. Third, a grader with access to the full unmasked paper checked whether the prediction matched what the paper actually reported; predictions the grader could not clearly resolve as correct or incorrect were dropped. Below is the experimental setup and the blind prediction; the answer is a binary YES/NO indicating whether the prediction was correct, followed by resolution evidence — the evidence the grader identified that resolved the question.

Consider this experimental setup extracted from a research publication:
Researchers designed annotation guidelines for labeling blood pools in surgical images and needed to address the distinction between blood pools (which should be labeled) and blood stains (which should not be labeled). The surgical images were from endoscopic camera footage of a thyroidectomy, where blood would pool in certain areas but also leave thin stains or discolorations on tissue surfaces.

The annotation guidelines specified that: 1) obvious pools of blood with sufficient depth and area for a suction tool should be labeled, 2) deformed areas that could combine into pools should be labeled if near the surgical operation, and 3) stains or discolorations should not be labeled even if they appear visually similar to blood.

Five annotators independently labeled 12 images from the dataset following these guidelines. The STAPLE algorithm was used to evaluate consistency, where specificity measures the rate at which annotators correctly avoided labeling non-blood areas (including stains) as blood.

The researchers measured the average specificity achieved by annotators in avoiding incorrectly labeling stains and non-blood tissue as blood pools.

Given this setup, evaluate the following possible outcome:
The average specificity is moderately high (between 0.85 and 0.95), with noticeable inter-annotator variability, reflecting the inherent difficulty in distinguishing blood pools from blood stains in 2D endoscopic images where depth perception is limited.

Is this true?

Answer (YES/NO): NO